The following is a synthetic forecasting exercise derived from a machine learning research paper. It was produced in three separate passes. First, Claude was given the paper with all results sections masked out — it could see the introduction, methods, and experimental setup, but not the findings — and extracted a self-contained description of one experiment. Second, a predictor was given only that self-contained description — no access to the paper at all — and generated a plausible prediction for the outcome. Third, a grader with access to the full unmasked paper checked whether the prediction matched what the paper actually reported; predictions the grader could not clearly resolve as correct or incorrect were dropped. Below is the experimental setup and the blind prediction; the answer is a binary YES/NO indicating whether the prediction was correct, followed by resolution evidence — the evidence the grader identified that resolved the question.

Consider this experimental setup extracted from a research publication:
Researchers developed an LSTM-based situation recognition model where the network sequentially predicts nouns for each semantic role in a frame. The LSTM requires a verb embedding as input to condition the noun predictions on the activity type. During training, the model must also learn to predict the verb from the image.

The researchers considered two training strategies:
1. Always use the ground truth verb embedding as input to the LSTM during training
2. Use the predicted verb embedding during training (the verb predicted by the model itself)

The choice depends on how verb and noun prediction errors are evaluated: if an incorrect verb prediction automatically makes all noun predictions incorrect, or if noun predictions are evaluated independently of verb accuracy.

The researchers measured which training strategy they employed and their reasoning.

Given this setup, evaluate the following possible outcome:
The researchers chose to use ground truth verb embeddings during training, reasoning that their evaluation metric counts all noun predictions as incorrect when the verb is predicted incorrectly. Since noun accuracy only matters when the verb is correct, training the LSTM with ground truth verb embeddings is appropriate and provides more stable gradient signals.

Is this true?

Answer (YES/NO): YES